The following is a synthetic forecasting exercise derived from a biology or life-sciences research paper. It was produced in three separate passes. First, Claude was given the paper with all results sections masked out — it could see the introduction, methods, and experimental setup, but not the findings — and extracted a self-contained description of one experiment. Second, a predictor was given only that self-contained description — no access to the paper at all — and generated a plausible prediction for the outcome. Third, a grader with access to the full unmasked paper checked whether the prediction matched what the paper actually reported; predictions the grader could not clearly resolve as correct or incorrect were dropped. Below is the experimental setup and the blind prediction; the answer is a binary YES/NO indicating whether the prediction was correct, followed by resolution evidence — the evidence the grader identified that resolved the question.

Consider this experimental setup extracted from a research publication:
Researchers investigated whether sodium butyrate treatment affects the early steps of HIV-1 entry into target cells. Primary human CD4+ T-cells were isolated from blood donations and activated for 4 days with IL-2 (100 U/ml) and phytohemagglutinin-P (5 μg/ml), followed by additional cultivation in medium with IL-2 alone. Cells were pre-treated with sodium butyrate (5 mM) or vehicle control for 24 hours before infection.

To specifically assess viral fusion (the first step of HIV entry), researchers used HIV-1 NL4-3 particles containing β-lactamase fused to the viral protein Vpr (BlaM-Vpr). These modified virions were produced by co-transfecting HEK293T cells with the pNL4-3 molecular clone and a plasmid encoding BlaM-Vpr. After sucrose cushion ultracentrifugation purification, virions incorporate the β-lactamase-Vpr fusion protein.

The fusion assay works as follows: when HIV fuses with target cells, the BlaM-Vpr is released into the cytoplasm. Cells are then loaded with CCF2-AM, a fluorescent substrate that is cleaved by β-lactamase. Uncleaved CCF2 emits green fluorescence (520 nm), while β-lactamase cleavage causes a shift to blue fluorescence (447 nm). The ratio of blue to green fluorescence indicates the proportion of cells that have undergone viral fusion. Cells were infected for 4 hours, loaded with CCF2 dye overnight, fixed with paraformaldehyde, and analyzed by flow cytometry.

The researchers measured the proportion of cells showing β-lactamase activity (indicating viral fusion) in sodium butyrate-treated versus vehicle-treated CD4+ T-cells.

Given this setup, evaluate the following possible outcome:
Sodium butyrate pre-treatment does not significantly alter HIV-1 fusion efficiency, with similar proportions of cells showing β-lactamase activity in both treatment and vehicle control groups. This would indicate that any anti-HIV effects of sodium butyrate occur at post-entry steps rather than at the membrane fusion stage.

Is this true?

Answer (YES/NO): YES